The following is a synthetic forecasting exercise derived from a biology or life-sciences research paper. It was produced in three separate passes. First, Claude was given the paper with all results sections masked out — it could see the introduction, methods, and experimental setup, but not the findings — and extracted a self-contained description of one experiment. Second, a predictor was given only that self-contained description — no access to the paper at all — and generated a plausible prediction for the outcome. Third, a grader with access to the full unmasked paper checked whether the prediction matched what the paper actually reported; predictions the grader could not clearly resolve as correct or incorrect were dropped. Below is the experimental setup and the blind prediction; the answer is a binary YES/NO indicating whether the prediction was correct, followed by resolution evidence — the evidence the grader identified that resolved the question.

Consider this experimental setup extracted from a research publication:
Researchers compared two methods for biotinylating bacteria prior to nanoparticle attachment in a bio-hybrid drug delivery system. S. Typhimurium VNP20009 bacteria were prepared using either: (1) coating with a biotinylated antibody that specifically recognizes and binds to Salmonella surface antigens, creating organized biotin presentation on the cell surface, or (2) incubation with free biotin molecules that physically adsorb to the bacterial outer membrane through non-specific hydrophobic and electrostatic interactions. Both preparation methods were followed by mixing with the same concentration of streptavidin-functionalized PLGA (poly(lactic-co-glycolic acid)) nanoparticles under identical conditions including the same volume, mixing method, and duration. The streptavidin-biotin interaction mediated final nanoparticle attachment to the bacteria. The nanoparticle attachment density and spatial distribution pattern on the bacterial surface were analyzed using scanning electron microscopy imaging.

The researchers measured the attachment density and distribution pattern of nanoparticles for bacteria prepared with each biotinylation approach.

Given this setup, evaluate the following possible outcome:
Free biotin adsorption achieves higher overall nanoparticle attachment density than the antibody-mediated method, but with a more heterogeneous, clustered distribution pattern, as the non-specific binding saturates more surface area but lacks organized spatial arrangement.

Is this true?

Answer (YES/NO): NO